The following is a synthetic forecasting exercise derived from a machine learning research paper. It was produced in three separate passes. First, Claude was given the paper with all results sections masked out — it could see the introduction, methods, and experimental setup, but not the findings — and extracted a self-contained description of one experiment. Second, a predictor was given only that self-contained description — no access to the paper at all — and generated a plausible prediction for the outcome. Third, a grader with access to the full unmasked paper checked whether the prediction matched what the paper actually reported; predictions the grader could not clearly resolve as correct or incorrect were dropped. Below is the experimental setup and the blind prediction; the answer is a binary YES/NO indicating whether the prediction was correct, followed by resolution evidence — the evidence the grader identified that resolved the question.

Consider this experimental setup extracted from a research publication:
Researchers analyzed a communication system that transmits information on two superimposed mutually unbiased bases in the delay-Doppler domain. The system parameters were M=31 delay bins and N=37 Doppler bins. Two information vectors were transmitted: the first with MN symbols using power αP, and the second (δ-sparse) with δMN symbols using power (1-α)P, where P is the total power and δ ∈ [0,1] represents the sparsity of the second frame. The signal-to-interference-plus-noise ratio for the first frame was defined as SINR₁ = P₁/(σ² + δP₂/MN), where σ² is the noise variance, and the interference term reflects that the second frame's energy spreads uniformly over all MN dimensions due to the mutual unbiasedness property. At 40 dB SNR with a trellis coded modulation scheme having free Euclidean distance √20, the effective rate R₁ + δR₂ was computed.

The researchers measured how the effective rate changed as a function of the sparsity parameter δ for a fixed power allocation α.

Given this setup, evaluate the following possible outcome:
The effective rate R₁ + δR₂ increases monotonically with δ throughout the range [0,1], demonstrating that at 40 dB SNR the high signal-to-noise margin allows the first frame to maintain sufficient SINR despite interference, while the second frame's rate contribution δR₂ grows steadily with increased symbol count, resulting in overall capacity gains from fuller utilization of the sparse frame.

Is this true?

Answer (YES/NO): YES